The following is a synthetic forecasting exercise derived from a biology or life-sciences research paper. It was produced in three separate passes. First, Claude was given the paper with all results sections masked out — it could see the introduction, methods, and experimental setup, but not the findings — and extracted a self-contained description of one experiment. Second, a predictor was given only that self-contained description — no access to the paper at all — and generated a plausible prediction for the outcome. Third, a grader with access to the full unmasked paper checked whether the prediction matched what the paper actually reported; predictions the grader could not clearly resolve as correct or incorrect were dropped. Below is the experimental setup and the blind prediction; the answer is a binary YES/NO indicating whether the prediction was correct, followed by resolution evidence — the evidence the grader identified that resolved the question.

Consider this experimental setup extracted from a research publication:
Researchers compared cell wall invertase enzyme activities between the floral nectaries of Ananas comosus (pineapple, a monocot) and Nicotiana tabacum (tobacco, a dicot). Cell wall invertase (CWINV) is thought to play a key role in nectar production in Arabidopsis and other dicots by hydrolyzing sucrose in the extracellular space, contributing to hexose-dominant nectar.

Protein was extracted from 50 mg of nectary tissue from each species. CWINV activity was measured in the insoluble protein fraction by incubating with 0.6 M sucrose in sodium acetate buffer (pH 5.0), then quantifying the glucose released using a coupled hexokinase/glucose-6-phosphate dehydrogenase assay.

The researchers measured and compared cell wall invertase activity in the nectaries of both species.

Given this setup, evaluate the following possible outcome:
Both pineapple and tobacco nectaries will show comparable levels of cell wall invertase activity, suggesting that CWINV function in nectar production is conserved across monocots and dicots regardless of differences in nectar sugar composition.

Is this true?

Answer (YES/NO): NO